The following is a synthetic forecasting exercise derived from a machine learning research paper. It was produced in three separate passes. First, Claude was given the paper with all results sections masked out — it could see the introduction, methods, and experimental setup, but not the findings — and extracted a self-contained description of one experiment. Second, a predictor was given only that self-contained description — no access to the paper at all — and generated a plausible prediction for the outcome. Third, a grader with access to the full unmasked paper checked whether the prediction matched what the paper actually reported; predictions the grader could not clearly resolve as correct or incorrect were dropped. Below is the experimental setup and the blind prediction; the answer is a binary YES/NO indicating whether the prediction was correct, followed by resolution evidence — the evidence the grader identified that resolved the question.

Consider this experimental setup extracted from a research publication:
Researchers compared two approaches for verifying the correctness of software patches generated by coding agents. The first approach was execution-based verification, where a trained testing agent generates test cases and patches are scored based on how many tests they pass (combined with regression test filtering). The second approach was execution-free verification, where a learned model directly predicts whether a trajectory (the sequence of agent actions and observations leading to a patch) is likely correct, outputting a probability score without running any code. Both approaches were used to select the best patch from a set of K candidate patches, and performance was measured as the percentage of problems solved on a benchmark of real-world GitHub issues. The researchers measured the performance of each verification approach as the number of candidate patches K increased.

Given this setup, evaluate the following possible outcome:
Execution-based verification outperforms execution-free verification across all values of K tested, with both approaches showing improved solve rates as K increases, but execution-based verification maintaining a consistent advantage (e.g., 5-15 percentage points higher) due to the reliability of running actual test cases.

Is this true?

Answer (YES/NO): NO